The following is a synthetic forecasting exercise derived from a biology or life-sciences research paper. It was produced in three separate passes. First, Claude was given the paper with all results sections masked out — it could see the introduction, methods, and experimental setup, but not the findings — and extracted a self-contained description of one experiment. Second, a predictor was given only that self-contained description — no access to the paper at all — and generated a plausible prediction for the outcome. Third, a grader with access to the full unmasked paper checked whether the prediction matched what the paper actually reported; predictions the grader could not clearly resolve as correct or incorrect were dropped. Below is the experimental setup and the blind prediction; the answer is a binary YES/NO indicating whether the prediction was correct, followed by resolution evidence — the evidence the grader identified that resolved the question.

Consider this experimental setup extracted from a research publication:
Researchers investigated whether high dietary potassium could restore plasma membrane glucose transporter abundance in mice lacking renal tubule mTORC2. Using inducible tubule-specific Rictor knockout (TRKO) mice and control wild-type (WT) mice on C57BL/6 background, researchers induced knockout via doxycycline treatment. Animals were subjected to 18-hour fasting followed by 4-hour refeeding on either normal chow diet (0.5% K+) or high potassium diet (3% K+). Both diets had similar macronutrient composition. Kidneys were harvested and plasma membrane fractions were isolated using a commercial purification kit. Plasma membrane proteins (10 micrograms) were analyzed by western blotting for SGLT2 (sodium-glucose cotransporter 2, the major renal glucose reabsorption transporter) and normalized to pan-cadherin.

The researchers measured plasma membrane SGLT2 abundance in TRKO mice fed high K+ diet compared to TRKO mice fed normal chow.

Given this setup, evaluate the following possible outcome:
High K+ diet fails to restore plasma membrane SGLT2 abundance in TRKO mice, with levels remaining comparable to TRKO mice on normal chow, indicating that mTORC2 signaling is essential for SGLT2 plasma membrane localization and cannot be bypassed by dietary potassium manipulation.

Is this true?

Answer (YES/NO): NO